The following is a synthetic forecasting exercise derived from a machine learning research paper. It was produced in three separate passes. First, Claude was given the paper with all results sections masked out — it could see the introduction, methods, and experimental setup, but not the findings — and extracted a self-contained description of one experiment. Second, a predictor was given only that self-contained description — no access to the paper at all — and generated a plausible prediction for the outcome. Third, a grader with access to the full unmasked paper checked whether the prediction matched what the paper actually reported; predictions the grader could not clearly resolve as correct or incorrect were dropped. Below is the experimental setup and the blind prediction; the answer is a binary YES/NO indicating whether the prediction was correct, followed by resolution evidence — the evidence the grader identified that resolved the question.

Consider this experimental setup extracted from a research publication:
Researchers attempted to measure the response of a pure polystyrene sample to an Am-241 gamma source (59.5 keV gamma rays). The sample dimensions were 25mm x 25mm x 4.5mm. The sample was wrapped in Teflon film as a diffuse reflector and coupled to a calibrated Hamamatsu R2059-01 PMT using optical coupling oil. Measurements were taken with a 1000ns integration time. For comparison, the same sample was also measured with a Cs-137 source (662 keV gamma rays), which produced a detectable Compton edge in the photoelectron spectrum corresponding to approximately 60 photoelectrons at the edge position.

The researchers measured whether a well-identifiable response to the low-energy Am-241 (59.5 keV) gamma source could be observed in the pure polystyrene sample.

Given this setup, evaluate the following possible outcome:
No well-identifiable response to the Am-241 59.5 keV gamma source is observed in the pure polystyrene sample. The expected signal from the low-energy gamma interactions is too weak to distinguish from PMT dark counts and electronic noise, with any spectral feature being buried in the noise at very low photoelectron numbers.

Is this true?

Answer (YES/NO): YES